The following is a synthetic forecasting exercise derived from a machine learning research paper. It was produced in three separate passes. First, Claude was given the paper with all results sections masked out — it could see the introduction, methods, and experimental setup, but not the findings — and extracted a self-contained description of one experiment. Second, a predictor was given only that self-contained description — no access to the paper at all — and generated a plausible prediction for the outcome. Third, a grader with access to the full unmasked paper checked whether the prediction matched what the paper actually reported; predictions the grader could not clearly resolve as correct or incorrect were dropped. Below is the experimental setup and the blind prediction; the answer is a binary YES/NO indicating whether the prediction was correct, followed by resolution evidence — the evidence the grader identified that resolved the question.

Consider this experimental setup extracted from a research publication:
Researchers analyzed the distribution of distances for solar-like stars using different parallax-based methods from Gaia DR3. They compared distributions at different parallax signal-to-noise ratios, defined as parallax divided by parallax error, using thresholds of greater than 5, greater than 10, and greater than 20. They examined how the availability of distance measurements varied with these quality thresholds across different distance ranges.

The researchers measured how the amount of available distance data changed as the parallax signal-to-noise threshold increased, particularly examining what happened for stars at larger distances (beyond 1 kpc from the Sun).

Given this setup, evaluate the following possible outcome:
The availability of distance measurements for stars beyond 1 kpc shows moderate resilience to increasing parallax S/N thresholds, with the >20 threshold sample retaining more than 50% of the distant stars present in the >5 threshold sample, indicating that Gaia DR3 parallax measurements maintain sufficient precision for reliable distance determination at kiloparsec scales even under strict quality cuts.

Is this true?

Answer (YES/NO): NO